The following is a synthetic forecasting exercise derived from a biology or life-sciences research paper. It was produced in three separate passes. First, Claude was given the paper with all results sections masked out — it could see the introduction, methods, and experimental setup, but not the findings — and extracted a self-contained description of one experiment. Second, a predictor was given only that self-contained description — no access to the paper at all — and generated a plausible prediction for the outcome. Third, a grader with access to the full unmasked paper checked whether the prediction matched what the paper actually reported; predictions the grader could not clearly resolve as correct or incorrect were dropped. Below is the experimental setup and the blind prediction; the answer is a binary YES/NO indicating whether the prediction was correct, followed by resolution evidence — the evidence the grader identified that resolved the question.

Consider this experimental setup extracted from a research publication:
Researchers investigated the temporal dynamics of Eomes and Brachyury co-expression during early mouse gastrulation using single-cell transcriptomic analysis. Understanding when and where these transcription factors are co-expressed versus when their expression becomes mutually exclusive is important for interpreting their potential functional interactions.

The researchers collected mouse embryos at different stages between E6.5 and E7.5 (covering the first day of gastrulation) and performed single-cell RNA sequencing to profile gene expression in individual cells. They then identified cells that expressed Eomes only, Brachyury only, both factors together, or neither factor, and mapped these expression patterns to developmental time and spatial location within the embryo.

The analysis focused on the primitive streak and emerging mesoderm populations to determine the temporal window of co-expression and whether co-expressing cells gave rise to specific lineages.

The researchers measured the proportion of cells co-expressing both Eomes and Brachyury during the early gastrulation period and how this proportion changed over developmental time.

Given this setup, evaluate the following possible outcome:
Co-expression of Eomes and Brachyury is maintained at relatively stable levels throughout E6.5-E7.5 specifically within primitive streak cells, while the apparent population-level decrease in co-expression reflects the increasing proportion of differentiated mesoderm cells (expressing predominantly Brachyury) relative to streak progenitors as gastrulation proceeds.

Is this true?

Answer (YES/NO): NO